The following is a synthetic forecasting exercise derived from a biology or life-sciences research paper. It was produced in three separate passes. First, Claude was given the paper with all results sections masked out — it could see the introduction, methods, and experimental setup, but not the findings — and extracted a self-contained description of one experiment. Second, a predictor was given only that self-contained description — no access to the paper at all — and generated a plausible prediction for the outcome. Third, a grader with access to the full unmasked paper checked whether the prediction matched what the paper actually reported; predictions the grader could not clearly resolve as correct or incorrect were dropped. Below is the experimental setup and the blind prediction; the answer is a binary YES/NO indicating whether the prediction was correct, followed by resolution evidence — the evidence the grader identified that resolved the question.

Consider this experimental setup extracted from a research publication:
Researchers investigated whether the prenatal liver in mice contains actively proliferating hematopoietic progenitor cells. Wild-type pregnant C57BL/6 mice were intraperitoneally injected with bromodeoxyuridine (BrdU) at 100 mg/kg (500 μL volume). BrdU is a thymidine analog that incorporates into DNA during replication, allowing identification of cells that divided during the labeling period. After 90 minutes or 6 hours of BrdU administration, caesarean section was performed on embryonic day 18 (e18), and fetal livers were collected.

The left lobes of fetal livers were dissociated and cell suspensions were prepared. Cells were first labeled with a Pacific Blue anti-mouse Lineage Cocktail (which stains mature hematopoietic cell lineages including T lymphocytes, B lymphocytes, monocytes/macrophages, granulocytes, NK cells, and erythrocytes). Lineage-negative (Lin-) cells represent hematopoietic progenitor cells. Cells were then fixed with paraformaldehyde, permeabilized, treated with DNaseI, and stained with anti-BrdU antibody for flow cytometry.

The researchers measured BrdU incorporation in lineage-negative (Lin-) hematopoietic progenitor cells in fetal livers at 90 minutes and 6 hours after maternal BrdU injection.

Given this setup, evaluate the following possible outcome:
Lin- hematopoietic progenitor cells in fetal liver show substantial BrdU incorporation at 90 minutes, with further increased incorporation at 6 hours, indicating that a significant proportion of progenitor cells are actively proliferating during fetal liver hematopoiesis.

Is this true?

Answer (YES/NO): NO